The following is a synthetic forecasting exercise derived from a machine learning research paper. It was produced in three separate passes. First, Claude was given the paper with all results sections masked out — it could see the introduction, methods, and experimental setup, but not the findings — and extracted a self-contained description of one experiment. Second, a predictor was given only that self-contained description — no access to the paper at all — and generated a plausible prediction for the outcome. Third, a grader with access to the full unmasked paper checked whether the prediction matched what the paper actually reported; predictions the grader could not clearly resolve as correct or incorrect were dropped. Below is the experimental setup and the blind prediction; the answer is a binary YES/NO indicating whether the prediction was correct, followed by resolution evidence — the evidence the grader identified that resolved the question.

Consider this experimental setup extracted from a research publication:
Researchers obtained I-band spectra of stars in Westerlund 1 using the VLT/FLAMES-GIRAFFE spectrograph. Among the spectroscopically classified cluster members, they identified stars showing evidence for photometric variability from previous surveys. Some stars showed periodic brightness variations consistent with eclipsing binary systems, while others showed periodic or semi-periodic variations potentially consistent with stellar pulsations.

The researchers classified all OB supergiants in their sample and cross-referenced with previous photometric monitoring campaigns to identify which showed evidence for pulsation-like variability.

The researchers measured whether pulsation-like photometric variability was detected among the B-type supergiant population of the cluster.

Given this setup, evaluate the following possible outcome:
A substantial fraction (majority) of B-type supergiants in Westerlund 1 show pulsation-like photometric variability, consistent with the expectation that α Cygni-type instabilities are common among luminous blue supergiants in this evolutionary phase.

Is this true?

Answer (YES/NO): NO